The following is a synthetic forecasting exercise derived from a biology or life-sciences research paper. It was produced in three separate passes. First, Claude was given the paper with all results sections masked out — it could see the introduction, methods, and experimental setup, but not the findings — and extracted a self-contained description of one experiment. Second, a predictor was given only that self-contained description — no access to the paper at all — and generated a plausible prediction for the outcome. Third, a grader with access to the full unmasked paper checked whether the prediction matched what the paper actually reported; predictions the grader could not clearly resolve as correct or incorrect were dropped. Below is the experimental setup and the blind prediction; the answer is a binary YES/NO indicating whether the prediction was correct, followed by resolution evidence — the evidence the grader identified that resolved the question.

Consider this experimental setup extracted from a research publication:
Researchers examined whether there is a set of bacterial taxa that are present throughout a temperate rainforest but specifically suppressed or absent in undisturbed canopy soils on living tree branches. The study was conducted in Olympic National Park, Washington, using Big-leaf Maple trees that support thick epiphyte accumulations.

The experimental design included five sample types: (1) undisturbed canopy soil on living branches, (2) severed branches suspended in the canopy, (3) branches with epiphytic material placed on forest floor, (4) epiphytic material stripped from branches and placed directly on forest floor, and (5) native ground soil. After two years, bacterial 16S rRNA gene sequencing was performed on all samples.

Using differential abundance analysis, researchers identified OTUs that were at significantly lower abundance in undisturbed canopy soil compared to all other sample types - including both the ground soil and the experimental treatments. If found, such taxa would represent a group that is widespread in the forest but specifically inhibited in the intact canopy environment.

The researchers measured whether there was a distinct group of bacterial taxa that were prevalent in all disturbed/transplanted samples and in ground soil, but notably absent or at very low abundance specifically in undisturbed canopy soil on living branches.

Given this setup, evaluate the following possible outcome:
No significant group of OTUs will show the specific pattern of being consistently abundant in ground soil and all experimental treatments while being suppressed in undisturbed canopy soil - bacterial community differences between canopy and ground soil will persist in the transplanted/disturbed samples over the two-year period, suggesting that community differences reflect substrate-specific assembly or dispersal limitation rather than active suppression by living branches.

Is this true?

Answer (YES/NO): NO